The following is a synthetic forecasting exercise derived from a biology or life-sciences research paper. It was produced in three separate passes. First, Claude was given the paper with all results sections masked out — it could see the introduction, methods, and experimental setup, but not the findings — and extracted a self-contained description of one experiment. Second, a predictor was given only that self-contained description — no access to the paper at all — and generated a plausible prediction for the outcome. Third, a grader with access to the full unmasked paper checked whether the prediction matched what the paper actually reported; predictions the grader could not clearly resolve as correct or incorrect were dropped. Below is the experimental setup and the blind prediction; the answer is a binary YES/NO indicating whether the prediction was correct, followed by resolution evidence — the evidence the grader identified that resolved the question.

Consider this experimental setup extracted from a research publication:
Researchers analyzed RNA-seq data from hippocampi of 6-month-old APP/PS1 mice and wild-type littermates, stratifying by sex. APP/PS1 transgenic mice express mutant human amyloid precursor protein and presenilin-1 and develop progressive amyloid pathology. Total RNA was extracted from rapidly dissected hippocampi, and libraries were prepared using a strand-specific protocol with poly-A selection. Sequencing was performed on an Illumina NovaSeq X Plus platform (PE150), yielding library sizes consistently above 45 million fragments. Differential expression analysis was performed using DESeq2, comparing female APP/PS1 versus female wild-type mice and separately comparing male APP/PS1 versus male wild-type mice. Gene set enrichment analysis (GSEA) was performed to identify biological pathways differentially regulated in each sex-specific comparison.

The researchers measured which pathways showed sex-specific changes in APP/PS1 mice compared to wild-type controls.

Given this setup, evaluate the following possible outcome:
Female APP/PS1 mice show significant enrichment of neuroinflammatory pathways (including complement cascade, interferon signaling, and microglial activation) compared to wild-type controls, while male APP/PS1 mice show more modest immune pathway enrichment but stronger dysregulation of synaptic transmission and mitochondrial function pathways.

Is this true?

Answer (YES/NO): NO